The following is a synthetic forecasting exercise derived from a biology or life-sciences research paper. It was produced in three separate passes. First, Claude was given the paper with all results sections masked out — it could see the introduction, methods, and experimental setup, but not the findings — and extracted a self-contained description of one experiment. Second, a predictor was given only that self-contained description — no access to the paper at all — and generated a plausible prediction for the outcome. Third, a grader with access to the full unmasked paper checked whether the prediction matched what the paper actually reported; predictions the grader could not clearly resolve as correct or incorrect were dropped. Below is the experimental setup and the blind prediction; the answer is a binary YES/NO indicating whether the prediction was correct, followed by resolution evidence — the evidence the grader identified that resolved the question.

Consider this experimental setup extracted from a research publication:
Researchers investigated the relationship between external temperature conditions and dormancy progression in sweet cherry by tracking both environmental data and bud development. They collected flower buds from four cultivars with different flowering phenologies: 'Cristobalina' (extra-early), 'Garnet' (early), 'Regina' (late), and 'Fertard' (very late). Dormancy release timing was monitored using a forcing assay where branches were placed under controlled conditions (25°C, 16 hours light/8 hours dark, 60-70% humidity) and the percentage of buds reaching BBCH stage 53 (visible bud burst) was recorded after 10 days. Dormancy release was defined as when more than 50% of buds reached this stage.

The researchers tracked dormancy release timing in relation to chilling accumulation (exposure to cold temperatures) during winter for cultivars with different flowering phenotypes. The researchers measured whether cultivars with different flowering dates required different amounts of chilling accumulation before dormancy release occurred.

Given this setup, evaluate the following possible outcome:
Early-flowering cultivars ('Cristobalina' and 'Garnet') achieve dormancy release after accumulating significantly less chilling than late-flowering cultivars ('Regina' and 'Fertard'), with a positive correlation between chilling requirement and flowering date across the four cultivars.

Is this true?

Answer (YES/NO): YES